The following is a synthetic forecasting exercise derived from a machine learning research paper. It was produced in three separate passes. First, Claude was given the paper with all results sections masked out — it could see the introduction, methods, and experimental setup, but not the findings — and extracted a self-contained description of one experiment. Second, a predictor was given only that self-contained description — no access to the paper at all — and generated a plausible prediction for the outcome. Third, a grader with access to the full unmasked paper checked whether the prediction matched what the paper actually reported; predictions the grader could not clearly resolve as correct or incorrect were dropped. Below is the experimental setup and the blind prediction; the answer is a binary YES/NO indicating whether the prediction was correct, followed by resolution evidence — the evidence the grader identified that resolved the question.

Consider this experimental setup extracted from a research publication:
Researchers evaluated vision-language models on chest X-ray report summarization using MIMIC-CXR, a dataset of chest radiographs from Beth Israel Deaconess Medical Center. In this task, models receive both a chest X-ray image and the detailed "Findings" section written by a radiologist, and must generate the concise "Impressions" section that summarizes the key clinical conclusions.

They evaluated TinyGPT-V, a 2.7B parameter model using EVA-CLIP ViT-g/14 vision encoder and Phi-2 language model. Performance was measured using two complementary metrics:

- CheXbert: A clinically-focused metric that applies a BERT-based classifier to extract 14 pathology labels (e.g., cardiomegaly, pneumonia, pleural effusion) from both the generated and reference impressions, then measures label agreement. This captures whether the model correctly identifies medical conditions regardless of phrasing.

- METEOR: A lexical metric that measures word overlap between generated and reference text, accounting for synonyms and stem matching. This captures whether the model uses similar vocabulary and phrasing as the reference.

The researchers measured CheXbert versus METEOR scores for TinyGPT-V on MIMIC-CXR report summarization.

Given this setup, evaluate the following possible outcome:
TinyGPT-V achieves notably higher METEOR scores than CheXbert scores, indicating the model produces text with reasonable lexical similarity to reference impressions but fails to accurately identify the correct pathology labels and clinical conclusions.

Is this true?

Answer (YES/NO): NO